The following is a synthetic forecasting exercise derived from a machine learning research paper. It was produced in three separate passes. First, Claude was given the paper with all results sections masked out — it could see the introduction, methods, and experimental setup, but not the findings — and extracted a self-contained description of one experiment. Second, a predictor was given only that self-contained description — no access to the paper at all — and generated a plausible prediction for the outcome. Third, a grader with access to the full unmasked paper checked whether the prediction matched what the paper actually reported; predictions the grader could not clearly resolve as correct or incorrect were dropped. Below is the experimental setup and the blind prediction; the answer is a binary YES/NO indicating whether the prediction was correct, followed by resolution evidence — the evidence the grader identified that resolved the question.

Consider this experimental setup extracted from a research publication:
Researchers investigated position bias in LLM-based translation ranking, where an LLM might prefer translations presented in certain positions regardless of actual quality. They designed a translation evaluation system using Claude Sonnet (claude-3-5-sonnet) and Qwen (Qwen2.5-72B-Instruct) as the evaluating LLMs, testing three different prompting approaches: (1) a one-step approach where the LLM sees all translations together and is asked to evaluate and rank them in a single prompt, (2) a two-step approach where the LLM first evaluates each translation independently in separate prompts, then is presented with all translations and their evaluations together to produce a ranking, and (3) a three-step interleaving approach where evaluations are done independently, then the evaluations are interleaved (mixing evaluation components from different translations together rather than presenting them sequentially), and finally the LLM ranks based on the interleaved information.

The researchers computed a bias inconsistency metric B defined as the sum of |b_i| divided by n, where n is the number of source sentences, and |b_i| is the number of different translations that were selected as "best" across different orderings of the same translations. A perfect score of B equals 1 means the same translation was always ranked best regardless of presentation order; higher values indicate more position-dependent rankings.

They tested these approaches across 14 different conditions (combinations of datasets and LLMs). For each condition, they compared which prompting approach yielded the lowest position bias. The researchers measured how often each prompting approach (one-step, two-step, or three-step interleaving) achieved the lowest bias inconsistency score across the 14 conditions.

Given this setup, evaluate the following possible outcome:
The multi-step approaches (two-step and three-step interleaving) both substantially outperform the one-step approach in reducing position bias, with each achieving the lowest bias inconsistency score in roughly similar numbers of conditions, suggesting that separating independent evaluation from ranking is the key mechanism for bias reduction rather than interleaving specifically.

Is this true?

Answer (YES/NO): NO